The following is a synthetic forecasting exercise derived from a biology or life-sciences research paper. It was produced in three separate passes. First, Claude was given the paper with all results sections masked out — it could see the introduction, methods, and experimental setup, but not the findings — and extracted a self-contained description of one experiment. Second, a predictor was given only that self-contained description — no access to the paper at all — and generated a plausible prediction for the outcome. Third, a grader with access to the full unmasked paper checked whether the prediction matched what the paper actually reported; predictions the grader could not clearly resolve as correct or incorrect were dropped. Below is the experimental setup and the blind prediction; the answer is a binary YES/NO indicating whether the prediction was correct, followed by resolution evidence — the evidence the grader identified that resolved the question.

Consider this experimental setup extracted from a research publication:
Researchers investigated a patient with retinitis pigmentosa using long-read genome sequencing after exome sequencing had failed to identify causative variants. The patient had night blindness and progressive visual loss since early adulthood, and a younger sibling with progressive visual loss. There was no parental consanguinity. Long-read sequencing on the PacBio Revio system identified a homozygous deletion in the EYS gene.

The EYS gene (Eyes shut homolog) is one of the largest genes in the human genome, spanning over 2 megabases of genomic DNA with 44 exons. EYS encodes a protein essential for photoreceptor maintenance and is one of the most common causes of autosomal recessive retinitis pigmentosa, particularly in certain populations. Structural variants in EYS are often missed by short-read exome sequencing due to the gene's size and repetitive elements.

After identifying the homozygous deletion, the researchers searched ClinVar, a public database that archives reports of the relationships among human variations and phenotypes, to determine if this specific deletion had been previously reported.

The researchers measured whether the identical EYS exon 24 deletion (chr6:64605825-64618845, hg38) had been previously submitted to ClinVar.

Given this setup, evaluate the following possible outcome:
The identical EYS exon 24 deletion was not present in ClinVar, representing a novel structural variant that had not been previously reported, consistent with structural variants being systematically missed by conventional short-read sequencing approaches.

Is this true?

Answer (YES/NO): NO